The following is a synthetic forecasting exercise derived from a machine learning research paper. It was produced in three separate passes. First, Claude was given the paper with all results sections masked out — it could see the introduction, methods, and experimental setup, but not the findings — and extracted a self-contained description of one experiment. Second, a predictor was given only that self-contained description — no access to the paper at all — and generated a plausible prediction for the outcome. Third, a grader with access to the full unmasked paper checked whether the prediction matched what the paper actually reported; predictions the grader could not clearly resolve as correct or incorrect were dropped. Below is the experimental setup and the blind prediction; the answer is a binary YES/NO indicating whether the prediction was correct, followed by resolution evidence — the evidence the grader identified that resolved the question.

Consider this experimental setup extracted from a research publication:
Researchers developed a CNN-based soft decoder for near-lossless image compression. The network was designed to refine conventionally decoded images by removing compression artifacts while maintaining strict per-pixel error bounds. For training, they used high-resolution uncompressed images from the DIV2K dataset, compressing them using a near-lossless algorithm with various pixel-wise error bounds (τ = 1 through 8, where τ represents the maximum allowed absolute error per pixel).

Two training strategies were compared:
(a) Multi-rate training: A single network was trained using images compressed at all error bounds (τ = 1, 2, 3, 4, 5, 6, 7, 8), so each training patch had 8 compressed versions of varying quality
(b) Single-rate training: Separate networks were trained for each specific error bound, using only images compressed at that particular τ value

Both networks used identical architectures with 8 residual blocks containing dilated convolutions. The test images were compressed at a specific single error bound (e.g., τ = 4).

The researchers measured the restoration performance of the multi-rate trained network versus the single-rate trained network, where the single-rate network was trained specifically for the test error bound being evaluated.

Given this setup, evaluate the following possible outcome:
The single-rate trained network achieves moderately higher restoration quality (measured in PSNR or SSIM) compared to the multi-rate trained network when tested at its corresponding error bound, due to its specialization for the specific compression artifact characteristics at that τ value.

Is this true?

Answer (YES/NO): NO